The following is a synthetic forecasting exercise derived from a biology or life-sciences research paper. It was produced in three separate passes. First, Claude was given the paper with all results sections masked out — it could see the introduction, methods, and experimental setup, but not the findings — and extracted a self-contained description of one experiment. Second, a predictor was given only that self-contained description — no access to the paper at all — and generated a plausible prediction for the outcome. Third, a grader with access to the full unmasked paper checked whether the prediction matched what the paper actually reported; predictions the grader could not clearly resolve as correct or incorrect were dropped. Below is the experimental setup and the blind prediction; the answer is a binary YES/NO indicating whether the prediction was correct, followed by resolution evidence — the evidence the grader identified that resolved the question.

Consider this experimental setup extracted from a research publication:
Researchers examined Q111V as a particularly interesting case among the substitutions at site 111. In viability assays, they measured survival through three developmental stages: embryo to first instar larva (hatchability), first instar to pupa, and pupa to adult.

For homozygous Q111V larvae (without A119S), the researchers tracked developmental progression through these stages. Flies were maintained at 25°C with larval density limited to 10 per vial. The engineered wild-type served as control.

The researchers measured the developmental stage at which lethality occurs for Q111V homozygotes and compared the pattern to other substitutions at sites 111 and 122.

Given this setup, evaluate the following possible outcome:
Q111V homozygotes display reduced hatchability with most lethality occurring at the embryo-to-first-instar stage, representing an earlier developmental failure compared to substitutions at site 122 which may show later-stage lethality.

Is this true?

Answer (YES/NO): NO